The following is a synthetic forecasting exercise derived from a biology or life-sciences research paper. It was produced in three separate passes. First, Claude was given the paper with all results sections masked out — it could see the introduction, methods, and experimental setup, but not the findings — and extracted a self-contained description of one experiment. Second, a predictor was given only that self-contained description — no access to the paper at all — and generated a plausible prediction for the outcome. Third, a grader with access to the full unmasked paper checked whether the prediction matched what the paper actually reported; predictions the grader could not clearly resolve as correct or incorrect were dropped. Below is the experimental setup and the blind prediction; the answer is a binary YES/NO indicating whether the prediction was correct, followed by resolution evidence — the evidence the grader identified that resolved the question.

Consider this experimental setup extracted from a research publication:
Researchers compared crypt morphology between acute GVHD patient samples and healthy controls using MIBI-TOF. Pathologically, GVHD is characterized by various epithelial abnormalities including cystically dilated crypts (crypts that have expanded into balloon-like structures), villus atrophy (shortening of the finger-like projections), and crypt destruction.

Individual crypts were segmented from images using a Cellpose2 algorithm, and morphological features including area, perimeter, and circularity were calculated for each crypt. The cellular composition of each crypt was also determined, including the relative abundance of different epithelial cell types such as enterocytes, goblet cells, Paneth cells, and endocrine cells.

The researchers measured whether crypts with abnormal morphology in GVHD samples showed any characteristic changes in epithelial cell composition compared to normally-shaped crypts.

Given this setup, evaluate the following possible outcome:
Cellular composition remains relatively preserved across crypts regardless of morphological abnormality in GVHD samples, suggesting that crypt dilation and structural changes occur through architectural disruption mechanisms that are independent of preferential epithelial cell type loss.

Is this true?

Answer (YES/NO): NO